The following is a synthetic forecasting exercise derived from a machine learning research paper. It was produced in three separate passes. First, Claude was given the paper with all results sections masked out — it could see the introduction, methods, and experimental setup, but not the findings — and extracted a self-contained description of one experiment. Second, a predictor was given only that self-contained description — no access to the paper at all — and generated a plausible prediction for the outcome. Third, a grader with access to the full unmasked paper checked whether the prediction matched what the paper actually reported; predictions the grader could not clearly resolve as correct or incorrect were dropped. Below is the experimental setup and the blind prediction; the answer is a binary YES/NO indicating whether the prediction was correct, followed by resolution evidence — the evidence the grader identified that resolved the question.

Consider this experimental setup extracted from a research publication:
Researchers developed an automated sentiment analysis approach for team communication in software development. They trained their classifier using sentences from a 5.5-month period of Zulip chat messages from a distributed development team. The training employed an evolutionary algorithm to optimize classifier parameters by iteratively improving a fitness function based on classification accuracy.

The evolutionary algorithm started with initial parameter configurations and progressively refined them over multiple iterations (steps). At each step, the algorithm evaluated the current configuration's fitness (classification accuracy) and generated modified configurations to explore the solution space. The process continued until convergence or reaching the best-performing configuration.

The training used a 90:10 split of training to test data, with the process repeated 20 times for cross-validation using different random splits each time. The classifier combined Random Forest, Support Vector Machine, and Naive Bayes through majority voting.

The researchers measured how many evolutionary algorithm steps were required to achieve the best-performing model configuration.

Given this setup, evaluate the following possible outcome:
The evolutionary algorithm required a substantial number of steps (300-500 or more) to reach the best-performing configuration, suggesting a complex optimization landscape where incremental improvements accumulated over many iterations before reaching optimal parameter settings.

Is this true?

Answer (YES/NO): NO